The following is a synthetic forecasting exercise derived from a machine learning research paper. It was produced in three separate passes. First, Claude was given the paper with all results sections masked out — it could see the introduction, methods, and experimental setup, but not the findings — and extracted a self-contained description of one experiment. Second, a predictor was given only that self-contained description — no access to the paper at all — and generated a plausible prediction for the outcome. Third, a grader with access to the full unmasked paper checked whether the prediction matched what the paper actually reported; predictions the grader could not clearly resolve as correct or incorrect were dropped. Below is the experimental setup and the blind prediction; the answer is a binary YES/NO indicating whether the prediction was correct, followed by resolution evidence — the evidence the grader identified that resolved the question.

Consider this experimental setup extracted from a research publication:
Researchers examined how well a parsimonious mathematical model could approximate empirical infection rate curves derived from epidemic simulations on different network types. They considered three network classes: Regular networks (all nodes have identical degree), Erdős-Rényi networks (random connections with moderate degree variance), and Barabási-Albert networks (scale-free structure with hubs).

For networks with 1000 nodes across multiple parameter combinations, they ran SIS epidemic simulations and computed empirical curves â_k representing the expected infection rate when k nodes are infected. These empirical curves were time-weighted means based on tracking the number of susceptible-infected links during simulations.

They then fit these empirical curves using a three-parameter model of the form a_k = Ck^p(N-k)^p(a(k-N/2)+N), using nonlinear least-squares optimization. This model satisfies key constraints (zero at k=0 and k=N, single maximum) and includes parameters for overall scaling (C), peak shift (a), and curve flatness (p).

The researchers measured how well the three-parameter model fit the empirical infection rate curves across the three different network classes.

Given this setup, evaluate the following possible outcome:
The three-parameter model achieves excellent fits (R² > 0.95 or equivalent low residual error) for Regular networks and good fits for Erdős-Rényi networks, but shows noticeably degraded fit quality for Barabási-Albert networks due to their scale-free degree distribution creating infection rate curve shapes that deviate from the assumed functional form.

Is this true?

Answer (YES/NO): NO